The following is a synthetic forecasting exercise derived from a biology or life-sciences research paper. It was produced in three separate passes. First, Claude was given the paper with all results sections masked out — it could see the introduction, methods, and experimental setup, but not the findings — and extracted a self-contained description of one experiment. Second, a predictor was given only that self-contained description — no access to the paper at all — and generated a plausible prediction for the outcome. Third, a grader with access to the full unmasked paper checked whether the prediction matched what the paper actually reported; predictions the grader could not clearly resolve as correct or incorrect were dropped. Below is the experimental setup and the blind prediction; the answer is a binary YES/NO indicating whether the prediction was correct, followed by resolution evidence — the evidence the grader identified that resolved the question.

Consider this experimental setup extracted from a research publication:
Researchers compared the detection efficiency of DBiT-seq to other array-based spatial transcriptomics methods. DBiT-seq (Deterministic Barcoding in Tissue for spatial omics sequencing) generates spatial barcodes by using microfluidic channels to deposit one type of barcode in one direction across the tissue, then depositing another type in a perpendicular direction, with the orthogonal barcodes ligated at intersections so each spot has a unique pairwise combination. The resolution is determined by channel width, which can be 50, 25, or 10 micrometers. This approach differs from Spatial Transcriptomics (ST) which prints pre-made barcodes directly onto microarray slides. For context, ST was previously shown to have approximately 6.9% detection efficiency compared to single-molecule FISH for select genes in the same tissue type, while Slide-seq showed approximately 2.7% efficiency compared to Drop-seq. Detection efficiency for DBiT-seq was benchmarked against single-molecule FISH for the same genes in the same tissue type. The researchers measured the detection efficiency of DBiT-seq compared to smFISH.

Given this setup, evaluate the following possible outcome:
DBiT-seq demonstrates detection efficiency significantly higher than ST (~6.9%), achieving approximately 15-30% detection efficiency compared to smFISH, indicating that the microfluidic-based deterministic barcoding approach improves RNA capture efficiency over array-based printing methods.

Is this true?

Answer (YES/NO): YES